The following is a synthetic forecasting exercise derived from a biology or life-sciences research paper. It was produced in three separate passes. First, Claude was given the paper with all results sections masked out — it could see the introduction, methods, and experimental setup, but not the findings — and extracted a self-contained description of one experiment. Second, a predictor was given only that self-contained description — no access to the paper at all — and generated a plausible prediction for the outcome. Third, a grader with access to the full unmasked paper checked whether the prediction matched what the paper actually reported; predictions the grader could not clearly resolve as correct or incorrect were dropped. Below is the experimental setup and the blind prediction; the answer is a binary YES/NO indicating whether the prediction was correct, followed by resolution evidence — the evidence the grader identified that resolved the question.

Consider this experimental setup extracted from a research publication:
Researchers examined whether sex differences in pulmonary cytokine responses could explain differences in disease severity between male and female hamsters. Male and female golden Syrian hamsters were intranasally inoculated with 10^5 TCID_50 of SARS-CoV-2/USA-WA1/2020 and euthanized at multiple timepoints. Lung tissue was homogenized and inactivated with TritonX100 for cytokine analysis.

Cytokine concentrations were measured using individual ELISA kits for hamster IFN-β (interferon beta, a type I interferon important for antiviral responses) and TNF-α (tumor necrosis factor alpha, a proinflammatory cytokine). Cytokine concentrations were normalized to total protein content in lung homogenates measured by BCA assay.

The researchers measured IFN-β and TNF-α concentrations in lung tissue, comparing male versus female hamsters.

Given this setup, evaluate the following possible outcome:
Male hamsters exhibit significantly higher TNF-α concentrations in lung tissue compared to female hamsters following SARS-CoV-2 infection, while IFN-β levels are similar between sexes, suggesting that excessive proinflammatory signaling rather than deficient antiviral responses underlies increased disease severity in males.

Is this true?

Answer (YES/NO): NO